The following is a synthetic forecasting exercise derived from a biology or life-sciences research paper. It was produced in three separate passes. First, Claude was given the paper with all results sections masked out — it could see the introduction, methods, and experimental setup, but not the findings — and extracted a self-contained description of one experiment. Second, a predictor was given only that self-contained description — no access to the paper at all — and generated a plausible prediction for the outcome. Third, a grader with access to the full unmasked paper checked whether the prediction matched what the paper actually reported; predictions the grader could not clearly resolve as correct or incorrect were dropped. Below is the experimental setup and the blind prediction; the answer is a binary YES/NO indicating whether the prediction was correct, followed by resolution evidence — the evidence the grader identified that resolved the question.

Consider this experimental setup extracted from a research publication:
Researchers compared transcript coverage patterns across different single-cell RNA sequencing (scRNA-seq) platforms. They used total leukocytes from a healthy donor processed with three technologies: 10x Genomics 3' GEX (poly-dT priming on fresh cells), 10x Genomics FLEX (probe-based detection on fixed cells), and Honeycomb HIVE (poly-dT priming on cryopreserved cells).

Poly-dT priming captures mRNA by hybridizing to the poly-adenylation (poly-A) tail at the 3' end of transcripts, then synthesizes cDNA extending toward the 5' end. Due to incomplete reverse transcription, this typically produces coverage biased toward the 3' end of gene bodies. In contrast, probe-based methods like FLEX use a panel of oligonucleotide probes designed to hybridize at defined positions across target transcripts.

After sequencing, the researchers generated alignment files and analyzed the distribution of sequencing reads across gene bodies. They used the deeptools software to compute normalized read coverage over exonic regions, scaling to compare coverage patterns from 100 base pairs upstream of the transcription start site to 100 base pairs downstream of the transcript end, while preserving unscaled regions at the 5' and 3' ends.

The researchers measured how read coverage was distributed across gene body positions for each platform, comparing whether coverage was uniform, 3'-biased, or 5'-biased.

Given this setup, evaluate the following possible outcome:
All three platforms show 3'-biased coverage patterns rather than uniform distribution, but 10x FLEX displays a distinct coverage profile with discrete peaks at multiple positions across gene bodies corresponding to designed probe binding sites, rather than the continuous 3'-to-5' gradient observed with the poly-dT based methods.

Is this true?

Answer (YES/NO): NO